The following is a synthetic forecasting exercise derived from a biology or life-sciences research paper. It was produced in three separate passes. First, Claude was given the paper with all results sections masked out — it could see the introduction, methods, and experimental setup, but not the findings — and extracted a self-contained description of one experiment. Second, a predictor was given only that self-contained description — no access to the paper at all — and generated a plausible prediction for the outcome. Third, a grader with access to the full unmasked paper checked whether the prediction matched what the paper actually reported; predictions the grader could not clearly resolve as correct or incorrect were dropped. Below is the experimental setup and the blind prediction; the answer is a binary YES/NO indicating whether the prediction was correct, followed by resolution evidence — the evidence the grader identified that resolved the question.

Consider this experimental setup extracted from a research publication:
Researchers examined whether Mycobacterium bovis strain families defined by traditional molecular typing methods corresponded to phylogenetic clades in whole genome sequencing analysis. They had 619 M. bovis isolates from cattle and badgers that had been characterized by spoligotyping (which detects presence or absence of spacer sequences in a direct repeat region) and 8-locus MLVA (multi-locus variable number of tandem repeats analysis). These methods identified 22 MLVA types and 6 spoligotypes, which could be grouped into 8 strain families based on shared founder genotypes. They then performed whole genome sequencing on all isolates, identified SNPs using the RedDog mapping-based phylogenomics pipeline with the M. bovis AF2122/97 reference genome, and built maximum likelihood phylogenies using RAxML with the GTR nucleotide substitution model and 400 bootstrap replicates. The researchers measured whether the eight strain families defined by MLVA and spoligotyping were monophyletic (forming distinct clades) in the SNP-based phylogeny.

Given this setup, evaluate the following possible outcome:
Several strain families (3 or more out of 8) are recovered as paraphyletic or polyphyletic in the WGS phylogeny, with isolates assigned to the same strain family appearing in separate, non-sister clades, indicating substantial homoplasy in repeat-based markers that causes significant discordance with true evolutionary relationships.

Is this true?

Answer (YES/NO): NO